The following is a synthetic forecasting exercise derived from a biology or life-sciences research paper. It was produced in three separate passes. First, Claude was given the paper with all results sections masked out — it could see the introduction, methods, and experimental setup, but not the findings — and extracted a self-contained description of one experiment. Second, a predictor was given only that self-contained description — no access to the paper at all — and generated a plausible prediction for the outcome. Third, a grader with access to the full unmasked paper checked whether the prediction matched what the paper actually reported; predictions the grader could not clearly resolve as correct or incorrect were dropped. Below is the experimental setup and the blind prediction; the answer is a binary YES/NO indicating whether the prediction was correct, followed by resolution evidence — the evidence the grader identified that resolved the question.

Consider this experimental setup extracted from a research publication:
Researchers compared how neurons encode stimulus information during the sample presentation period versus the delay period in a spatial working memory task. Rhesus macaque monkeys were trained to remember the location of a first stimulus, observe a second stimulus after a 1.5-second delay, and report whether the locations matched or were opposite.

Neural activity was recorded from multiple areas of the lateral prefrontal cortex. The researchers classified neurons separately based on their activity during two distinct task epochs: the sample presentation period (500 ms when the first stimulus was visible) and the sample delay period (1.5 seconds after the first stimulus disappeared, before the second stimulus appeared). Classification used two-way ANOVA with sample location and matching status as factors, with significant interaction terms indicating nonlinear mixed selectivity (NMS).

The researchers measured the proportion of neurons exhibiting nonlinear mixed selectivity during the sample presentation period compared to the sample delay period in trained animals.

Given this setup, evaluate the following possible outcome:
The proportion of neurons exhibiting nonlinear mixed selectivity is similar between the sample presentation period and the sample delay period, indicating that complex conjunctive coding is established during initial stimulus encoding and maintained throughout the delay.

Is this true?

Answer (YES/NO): NO